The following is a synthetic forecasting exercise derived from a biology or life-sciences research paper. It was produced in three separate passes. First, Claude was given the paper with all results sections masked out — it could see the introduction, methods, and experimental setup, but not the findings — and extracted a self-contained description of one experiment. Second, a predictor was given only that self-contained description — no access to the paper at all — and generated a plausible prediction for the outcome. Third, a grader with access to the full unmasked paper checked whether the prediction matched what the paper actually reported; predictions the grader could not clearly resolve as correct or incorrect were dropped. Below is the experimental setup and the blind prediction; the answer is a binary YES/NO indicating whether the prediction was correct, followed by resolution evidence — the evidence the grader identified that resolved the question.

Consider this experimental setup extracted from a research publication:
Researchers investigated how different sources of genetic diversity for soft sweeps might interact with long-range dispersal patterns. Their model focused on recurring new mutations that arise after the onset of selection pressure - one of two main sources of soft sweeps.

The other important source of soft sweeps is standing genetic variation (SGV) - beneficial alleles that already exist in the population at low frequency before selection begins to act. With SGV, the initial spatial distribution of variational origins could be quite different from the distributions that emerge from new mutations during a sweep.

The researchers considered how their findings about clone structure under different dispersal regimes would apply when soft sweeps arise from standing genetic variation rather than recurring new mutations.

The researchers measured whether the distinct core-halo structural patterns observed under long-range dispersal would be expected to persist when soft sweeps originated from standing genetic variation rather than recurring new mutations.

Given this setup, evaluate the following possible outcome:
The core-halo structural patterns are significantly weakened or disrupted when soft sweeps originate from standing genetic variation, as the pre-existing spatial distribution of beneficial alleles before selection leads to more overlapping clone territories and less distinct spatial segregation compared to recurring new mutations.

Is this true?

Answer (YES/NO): NO